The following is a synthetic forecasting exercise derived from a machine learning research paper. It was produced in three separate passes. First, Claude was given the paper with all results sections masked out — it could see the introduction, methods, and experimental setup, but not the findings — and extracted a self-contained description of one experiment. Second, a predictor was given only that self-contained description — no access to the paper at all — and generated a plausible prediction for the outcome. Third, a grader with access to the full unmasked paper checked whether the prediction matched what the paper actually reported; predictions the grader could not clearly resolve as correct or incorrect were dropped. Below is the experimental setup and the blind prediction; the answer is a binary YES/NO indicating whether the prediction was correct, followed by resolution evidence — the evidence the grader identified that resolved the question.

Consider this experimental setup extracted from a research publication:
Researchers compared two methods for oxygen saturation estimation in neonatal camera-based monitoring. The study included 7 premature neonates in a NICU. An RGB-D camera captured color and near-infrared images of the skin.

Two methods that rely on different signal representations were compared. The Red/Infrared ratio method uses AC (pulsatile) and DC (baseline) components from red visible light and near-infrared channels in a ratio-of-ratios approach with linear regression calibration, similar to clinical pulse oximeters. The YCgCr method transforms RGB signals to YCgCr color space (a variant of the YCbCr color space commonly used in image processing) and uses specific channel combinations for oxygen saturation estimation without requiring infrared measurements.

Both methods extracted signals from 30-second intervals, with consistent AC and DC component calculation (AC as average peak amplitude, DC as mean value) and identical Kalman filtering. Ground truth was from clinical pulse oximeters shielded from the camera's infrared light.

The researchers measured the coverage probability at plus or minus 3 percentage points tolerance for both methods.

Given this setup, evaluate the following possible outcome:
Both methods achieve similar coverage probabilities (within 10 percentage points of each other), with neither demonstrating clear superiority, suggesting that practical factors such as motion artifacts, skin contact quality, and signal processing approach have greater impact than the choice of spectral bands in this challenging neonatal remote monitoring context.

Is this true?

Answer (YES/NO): YES